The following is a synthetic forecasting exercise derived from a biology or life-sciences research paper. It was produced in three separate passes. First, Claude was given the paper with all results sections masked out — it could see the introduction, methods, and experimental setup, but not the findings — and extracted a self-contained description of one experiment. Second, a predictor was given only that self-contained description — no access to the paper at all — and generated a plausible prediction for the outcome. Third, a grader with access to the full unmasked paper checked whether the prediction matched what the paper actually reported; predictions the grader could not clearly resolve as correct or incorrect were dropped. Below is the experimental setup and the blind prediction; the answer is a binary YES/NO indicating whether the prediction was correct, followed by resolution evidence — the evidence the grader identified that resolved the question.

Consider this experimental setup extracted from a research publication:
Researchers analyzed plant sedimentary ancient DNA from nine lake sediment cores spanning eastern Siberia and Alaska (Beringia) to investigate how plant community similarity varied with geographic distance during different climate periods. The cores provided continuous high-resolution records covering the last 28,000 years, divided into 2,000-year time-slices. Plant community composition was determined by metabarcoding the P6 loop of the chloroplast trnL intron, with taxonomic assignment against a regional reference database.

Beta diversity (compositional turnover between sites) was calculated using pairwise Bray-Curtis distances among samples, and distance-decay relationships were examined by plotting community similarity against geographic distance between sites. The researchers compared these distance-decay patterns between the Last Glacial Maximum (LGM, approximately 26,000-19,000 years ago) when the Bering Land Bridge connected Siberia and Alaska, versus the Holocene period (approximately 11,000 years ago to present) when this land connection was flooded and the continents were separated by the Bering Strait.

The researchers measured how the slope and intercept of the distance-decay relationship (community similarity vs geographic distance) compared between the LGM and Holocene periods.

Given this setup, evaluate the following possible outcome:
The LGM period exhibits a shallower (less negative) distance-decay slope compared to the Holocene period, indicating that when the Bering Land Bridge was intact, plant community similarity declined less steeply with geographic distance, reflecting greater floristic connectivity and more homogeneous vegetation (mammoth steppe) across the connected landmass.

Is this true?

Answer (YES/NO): YES